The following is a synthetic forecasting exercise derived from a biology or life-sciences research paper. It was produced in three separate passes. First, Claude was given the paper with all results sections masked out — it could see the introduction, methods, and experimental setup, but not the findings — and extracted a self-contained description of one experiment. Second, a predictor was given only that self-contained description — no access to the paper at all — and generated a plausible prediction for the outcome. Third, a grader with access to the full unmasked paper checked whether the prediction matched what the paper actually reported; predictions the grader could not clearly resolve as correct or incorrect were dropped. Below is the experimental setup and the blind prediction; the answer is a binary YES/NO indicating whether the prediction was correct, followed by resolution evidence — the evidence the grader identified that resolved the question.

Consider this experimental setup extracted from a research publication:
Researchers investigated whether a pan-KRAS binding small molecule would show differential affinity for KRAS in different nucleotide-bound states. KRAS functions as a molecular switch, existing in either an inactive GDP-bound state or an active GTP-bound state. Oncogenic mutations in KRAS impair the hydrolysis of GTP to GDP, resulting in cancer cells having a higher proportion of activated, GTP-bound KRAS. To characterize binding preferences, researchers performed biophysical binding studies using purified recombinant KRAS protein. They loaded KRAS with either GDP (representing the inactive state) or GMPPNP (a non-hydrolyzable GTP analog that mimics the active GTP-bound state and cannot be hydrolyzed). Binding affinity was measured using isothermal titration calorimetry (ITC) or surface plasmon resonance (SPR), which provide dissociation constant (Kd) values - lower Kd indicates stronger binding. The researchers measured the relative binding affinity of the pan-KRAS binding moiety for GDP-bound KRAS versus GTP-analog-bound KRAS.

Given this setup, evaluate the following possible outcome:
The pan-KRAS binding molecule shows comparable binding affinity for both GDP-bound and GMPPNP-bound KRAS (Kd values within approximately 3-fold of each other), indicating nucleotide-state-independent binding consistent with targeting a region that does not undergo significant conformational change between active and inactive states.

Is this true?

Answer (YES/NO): NO